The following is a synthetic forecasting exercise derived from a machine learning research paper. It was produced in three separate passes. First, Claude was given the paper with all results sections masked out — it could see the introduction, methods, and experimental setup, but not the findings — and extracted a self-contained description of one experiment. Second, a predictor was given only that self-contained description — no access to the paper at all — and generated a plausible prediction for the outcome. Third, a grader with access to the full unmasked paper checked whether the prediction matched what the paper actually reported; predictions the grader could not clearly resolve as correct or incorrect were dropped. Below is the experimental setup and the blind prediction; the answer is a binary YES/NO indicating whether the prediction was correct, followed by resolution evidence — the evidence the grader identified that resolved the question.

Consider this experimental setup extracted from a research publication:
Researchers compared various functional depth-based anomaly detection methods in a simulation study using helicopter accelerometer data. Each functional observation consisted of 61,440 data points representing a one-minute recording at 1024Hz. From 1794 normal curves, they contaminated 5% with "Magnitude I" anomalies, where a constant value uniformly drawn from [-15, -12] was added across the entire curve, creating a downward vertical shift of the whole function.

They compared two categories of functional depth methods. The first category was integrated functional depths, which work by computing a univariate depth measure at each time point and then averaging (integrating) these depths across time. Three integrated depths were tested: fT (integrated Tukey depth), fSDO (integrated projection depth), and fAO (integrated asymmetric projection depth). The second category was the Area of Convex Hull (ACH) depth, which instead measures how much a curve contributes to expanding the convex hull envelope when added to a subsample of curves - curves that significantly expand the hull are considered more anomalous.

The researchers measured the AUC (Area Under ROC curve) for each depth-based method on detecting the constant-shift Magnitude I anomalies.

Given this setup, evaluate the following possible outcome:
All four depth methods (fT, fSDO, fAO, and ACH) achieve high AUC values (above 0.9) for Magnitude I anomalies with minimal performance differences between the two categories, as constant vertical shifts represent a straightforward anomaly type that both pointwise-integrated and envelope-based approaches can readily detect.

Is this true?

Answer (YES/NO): YES